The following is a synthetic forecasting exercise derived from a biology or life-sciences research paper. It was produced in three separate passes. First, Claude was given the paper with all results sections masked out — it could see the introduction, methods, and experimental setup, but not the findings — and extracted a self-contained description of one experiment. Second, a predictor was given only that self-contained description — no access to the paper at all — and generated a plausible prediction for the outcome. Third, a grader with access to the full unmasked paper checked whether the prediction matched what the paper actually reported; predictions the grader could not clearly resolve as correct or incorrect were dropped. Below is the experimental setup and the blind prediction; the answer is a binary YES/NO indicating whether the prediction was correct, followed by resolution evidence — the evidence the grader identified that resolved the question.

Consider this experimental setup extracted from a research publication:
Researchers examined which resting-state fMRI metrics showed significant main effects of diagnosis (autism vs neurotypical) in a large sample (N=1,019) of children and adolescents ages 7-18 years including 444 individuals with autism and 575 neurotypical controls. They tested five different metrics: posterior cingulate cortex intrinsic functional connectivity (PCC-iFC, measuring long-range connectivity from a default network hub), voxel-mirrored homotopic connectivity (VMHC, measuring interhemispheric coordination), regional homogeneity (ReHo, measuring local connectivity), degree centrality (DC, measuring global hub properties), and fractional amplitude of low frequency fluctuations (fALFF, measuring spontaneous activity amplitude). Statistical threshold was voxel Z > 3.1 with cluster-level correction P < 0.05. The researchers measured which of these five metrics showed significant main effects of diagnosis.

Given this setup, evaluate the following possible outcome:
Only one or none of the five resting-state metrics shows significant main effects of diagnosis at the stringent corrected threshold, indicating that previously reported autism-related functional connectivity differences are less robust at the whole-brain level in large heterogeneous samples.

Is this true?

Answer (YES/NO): NO